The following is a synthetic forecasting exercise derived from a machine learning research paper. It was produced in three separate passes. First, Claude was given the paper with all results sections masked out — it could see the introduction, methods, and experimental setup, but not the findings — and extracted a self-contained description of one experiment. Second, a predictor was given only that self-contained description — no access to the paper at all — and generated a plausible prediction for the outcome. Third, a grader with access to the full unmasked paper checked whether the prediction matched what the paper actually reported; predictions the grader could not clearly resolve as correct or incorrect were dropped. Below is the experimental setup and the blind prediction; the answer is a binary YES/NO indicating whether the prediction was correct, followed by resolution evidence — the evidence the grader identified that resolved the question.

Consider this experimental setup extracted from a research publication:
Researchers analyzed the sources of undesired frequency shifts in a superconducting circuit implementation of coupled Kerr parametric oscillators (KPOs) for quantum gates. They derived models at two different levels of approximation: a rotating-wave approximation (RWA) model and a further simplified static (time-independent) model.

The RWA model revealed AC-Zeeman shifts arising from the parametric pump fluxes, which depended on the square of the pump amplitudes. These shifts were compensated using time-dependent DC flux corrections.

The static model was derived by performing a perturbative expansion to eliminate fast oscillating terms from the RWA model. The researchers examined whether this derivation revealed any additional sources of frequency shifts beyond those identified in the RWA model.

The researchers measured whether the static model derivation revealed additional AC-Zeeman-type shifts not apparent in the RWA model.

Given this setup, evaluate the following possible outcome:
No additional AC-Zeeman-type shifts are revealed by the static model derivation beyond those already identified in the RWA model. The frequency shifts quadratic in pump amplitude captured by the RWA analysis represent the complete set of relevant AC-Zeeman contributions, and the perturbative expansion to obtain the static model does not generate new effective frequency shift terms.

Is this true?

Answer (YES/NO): NO